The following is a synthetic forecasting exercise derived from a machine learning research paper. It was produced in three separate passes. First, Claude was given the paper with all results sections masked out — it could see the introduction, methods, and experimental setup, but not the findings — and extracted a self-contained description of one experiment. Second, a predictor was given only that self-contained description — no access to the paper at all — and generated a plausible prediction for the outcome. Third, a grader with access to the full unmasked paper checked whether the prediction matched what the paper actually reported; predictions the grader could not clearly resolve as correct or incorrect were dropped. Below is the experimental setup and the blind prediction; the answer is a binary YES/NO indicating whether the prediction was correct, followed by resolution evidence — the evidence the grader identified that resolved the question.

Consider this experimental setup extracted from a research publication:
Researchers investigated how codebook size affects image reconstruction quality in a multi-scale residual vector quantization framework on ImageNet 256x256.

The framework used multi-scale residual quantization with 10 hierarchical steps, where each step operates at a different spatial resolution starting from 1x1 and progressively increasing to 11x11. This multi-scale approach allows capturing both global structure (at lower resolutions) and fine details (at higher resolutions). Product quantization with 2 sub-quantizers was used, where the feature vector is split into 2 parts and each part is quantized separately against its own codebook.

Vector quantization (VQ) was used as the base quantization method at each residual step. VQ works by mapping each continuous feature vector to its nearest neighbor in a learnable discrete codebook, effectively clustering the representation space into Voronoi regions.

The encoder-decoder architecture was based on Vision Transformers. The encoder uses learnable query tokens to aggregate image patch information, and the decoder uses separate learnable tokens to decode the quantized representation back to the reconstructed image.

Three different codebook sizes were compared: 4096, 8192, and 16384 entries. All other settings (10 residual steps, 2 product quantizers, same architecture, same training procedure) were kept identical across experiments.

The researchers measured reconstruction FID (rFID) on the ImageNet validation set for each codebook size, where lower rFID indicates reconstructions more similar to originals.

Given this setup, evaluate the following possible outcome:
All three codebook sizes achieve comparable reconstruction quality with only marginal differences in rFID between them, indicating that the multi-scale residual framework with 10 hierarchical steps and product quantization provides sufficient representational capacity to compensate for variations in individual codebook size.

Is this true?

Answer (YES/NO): NO